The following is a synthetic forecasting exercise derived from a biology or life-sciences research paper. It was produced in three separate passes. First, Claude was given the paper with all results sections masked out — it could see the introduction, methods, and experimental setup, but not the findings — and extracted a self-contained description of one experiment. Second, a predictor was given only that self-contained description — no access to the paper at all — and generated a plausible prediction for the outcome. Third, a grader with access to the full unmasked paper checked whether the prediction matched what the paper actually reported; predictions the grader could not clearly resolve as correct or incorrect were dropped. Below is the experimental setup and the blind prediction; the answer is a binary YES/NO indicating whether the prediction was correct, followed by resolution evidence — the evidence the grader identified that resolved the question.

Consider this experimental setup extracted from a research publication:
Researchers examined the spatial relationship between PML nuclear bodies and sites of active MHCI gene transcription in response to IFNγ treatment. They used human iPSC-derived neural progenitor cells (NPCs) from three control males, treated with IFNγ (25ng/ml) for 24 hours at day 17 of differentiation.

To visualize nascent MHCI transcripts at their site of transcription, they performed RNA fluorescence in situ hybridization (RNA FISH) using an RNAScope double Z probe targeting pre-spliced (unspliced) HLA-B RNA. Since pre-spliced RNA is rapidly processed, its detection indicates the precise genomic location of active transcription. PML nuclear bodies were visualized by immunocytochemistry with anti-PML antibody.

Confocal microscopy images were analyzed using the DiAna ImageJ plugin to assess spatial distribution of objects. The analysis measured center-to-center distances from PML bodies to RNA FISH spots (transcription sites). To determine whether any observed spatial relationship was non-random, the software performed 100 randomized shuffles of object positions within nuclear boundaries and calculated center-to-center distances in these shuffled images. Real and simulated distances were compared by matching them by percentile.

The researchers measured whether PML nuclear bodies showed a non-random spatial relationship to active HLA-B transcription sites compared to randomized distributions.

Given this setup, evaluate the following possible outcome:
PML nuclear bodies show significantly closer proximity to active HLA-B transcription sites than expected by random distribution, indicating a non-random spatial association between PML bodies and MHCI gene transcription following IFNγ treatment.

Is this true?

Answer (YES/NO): YES